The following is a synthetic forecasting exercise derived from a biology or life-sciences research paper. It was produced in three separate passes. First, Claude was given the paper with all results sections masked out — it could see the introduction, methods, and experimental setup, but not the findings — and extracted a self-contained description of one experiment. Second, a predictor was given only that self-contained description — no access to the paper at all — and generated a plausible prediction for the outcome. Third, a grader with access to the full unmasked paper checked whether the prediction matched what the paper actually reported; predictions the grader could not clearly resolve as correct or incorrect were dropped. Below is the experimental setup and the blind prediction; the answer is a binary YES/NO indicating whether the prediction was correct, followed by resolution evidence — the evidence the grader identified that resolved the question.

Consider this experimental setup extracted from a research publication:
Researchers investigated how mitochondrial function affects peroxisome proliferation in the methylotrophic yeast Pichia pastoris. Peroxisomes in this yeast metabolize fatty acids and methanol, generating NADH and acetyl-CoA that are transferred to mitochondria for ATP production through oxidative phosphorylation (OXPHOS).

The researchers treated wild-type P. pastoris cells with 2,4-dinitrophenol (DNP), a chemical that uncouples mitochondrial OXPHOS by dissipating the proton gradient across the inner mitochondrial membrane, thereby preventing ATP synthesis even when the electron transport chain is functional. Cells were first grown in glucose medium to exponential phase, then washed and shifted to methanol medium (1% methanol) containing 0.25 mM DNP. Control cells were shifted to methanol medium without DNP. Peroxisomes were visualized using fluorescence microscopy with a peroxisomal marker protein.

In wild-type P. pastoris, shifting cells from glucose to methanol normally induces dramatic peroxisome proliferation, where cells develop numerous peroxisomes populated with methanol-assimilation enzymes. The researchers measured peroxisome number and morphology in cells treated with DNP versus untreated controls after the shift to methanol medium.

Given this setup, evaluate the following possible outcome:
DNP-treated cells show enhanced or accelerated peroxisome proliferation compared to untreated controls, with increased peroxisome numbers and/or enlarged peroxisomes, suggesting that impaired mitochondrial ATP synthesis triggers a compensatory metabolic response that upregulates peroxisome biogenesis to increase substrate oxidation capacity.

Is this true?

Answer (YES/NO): NO